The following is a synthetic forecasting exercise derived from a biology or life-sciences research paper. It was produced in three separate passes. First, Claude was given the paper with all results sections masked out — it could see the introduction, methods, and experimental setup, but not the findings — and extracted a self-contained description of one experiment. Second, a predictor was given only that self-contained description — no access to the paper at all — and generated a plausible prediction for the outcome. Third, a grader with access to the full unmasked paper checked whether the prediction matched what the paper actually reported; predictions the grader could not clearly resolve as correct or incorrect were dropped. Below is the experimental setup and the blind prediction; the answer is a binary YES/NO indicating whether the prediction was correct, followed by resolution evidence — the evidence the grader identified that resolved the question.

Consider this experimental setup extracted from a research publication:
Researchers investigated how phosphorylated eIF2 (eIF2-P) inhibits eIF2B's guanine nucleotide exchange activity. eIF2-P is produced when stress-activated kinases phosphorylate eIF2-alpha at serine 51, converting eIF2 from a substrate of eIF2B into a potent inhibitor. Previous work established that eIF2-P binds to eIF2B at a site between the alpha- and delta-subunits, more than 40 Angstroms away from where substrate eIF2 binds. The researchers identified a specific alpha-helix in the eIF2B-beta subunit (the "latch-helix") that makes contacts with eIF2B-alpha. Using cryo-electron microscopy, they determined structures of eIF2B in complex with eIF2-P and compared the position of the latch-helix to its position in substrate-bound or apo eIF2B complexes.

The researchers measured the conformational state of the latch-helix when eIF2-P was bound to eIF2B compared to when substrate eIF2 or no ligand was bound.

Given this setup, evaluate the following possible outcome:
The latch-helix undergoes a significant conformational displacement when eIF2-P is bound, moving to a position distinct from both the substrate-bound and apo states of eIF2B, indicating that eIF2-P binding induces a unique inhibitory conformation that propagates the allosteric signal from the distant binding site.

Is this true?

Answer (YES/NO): NO